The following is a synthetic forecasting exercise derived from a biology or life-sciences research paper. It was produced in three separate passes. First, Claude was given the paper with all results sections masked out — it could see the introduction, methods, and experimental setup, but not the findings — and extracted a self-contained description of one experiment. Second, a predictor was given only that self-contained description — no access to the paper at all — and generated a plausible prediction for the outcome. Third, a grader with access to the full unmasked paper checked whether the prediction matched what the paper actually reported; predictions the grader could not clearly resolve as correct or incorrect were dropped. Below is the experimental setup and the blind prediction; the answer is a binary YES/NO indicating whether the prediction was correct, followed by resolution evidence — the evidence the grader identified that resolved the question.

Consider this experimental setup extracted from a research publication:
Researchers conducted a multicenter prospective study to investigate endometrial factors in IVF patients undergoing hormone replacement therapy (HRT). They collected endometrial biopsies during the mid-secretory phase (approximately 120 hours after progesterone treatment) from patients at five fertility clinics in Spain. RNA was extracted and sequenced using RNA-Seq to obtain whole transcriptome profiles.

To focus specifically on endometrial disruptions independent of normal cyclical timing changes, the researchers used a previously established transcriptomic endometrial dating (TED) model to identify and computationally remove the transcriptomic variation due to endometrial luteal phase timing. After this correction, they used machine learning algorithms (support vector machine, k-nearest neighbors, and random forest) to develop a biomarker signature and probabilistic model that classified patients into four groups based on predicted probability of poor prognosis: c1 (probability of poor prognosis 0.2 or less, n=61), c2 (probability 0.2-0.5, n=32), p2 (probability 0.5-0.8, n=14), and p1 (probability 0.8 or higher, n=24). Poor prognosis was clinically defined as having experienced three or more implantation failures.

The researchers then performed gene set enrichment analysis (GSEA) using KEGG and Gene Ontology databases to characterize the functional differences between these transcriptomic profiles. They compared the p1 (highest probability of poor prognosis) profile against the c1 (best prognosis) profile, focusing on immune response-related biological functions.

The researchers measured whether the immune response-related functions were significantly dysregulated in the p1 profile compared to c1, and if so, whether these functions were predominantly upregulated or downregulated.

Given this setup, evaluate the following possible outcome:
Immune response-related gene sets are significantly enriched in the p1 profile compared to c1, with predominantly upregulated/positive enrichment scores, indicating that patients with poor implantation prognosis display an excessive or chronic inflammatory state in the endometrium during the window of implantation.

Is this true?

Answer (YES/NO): YES